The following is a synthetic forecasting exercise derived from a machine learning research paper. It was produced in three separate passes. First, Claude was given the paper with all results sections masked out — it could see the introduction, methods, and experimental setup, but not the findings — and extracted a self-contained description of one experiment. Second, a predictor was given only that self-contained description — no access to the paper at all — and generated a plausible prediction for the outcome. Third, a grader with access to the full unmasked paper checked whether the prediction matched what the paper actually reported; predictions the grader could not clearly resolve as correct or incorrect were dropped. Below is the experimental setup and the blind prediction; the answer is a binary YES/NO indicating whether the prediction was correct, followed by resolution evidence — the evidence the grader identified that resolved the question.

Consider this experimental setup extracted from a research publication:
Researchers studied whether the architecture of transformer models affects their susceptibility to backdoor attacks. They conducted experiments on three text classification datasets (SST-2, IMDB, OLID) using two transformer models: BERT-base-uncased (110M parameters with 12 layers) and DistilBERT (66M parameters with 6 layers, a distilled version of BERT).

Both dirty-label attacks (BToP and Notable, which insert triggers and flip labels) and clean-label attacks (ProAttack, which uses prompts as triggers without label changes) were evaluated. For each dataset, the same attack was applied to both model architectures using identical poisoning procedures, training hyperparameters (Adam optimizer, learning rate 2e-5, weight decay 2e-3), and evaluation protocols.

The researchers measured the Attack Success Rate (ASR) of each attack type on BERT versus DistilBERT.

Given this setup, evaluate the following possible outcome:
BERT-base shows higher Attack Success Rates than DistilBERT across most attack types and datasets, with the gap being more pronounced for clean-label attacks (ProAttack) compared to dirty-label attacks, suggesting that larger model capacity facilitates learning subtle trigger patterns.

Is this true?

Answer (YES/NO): NO